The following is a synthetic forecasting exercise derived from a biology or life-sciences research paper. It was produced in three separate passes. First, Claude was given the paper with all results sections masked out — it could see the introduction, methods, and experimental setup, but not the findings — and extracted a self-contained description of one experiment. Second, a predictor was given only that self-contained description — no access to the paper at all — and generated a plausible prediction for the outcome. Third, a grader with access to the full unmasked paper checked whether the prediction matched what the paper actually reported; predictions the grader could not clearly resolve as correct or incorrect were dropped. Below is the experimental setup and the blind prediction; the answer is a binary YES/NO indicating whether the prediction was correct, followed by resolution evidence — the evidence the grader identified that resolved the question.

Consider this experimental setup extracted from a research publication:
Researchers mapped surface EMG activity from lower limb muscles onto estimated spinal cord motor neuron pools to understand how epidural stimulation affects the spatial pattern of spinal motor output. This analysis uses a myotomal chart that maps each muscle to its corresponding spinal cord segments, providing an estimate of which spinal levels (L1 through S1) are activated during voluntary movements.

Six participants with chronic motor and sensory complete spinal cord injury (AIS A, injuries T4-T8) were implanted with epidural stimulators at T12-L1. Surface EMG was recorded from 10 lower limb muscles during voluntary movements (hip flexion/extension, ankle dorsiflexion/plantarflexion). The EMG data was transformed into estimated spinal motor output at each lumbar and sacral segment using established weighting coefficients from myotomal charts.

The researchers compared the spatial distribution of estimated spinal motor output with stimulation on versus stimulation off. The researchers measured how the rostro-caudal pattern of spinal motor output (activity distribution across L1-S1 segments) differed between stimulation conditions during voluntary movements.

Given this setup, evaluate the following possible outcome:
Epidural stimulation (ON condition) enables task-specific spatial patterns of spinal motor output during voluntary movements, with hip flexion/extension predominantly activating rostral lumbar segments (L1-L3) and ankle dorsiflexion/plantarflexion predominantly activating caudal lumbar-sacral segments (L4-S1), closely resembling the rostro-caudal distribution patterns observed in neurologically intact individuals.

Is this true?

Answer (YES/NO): NO